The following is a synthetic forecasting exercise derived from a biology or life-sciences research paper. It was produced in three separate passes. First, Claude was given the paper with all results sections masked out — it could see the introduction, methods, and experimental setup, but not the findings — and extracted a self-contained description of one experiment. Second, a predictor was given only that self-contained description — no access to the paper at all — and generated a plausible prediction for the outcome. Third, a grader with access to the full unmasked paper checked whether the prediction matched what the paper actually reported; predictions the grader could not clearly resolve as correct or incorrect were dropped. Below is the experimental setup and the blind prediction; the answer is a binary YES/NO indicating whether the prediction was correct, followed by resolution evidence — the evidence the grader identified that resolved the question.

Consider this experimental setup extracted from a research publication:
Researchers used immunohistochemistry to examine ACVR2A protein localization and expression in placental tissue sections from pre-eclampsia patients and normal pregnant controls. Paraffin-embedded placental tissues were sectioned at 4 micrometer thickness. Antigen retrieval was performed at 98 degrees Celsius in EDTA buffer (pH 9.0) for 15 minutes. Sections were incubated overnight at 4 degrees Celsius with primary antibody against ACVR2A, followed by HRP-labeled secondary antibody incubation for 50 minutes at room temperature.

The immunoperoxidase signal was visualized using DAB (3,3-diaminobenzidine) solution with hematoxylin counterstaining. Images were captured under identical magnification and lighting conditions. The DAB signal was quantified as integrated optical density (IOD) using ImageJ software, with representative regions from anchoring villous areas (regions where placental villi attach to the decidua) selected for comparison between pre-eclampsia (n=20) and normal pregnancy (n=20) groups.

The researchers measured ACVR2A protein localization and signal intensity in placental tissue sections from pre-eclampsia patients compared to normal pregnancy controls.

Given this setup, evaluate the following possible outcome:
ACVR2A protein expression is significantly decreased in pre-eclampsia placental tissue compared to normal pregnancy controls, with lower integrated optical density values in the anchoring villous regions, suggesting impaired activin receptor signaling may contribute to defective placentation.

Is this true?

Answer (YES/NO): YES